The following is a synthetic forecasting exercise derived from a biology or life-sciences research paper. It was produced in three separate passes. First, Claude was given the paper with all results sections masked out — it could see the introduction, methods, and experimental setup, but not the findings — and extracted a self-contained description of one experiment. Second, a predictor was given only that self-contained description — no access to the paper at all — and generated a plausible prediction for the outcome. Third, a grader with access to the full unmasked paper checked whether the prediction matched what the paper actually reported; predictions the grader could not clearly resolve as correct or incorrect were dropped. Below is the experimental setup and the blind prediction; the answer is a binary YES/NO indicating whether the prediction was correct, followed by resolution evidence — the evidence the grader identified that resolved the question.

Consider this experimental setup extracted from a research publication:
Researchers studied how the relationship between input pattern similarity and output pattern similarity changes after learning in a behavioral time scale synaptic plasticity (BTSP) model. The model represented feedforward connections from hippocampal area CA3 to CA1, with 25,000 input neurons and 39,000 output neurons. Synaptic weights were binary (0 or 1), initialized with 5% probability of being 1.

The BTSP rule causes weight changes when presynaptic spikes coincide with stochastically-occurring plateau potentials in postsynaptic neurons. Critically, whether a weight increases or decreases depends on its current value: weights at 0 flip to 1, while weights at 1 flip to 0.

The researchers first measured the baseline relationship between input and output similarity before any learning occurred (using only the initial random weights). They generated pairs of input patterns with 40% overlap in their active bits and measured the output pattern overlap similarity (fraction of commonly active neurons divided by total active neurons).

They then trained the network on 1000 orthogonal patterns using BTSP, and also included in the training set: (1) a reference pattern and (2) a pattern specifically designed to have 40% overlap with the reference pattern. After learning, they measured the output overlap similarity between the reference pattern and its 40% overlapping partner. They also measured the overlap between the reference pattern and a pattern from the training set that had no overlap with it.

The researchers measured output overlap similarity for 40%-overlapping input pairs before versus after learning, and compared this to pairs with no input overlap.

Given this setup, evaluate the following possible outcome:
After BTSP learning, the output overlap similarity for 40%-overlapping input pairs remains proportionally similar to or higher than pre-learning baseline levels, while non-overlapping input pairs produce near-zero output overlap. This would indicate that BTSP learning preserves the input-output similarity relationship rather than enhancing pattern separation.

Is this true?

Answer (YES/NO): NO